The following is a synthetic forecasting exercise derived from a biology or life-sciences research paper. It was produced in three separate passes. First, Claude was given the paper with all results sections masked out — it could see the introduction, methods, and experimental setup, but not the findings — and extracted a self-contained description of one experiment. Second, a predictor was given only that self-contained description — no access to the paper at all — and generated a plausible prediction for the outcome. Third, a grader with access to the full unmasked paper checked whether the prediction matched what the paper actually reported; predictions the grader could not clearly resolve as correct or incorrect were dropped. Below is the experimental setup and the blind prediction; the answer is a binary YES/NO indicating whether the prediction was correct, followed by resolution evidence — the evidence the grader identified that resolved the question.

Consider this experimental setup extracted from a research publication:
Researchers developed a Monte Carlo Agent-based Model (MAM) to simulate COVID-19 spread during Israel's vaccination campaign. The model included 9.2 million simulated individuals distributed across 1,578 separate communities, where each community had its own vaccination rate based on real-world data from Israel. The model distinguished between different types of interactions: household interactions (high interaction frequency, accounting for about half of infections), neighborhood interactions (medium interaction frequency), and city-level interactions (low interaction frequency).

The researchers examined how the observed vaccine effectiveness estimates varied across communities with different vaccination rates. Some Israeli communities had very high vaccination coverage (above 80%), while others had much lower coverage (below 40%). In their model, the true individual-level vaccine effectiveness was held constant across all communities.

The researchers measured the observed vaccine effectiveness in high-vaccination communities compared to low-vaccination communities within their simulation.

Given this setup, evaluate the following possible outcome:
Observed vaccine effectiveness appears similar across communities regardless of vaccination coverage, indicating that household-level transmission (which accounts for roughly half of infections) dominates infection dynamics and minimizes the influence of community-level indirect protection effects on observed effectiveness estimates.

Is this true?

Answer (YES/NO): NO